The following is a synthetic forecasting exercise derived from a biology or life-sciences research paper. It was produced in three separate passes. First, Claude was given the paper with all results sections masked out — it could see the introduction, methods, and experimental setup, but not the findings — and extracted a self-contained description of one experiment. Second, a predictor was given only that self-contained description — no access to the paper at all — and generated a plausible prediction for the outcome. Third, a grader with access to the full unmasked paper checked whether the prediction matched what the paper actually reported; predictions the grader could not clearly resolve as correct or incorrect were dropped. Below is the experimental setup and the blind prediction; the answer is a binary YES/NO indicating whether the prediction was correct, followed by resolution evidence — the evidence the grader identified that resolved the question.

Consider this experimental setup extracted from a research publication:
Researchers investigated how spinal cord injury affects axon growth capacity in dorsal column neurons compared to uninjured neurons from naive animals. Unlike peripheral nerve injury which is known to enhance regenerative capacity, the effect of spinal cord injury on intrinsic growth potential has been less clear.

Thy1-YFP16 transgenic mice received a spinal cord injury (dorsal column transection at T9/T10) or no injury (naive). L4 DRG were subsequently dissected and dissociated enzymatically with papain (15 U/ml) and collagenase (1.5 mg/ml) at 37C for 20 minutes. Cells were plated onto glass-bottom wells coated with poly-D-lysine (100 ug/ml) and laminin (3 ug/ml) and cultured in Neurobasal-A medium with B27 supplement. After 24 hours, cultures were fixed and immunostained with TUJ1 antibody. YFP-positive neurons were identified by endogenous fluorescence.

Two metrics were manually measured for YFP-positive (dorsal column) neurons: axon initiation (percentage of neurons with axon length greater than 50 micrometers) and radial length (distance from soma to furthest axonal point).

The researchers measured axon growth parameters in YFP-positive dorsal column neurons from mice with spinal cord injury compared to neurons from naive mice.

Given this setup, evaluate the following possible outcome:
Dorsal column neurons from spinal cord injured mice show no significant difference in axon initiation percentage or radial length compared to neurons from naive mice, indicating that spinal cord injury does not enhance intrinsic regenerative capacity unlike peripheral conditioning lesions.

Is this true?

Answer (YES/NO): YES